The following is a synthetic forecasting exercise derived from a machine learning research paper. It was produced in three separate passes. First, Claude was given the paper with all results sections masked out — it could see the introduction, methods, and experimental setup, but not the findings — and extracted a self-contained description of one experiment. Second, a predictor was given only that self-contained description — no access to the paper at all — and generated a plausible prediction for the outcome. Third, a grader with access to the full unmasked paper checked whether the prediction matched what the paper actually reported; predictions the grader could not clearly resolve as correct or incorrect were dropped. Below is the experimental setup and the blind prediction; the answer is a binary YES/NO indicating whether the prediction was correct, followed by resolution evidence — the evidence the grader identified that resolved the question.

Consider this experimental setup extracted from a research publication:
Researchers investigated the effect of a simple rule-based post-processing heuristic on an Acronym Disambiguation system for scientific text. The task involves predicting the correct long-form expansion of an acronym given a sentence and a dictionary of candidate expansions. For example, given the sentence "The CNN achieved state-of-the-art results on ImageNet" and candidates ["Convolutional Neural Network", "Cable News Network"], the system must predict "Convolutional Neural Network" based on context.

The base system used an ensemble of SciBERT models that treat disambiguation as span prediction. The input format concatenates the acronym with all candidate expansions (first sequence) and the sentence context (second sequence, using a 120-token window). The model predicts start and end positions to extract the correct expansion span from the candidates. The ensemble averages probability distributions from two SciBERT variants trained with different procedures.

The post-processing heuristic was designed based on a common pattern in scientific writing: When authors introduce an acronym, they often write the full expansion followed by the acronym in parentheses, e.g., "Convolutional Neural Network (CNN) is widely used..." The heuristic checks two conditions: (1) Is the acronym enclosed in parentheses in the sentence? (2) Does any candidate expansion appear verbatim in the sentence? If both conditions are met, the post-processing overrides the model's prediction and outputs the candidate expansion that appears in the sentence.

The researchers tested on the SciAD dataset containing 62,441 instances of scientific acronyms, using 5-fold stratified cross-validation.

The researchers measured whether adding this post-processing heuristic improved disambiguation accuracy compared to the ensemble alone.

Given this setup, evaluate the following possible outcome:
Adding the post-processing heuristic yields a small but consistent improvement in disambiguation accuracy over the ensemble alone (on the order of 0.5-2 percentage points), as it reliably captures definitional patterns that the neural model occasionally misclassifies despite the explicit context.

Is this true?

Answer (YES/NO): NO